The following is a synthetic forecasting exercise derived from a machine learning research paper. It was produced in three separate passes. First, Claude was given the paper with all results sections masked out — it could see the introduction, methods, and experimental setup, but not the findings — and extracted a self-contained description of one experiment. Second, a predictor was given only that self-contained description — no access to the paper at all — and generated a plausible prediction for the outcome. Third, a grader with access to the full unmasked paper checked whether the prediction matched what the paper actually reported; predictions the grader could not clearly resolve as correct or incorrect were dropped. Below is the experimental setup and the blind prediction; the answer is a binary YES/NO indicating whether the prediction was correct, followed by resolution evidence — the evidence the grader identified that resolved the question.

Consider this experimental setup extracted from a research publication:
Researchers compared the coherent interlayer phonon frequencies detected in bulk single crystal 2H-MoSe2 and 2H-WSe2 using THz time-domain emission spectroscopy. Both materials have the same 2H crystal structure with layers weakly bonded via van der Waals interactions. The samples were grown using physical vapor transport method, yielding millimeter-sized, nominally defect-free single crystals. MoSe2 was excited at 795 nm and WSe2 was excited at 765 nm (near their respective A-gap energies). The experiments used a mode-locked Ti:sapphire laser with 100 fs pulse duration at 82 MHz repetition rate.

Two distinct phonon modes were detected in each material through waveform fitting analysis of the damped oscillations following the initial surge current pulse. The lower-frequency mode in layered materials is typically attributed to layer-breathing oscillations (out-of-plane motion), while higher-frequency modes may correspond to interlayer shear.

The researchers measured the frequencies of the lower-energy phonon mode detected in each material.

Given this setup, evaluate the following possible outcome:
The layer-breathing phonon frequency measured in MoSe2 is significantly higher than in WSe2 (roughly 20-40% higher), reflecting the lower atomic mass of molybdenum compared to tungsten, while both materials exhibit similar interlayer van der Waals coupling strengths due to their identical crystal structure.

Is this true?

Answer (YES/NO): NO